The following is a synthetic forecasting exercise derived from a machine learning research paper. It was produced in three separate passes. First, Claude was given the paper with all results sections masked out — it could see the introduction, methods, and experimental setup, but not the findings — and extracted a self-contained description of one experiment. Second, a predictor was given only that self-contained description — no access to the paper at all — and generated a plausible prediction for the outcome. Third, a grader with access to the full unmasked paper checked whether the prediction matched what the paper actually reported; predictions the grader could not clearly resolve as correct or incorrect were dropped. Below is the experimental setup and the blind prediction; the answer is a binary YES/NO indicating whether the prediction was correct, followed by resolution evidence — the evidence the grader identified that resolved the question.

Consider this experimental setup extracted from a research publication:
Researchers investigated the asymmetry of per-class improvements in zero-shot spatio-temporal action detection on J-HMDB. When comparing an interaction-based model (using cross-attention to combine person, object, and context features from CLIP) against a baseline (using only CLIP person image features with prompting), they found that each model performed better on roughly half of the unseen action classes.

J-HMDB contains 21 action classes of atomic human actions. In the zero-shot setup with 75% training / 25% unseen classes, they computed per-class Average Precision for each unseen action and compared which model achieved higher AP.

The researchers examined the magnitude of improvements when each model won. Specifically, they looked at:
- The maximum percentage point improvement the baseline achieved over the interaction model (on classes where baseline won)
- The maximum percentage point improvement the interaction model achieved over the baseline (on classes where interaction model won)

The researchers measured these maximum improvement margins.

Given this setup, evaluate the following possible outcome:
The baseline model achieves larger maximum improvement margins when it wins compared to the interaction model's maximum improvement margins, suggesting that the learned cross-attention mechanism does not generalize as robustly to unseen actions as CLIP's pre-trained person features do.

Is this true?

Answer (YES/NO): NO